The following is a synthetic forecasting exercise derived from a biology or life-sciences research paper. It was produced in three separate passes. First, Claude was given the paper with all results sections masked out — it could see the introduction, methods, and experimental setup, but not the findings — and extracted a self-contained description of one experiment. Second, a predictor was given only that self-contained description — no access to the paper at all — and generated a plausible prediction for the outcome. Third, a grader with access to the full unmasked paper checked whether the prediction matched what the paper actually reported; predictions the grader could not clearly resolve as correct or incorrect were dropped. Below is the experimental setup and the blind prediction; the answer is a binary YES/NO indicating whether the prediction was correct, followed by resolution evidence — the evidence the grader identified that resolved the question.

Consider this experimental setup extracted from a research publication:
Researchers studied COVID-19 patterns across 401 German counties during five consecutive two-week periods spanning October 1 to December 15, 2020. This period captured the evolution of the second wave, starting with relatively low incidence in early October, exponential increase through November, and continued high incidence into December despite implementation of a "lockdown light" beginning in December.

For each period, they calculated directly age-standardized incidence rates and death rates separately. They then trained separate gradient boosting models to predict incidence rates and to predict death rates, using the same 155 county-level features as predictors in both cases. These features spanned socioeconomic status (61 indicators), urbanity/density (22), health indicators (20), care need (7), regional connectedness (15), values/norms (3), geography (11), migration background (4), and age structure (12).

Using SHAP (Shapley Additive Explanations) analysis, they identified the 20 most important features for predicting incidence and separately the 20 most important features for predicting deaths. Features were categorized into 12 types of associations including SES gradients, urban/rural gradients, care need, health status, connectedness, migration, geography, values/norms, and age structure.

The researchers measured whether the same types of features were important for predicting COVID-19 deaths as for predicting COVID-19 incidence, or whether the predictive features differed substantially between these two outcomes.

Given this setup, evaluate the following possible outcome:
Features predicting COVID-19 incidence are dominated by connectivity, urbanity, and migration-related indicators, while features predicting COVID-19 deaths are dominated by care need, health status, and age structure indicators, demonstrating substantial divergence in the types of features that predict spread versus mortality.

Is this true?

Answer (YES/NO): NO